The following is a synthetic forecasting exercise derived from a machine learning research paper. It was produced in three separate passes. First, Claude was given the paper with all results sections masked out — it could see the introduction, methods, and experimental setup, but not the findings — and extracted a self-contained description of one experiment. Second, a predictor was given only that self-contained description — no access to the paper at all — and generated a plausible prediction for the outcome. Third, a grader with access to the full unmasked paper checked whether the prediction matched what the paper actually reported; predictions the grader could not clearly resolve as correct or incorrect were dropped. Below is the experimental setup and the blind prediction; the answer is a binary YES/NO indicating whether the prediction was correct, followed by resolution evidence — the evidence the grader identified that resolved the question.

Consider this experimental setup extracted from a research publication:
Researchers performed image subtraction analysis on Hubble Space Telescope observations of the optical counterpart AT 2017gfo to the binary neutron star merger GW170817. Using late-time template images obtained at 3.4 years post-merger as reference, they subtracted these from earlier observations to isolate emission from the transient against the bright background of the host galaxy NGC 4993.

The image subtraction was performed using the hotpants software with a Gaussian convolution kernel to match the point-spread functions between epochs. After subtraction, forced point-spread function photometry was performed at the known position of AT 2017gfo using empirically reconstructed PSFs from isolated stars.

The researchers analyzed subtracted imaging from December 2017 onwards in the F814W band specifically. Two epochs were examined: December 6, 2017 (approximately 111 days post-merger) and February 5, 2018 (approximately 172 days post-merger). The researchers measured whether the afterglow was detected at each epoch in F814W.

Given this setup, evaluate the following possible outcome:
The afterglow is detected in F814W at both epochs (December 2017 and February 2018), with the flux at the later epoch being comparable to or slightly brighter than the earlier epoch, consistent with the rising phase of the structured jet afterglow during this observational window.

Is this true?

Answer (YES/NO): NO